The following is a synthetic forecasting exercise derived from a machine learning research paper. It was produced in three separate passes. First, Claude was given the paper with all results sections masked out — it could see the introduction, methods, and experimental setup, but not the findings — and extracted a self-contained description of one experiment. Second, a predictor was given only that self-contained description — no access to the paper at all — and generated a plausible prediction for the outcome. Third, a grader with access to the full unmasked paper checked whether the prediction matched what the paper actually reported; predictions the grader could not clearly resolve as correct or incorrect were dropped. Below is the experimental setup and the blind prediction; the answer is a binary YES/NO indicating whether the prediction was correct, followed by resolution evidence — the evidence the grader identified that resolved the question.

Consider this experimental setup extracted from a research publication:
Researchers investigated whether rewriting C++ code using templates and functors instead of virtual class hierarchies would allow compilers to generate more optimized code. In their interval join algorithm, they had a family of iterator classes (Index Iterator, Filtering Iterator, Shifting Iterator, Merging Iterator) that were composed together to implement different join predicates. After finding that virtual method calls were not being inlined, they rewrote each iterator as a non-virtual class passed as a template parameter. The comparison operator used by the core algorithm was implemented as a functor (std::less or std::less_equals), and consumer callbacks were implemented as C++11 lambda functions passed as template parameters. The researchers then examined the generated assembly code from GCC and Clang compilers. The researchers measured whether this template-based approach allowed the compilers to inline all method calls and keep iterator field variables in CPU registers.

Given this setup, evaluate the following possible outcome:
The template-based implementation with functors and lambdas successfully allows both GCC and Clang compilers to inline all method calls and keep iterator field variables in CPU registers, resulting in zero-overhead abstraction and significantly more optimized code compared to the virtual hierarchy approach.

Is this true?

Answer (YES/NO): YES